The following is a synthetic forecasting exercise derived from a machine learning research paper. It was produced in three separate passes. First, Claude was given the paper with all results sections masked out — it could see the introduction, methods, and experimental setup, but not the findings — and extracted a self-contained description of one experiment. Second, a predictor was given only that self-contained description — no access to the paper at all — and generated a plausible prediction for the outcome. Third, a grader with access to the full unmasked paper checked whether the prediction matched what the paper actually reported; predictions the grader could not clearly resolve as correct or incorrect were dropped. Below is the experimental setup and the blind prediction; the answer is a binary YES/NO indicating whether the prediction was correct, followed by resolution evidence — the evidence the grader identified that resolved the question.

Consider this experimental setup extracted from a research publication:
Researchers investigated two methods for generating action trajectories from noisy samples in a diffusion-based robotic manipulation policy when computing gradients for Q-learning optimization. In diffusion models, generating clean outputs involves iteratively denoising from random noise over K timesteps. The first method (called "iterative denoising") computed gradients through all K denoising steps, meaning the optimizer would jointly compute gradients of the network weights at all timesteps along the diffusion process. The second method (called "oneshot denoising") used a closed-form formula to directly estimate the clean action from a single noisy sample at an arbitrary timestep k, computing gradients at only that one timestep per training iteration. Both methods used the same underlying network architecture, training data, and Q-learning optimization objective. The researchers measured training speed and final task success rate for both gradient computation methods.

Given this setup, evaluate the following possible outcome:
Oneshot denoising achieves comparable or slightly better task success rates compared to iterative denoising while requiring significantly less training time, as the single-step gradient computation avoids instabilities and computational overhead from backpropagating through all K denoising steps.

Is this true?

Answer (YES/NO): NO